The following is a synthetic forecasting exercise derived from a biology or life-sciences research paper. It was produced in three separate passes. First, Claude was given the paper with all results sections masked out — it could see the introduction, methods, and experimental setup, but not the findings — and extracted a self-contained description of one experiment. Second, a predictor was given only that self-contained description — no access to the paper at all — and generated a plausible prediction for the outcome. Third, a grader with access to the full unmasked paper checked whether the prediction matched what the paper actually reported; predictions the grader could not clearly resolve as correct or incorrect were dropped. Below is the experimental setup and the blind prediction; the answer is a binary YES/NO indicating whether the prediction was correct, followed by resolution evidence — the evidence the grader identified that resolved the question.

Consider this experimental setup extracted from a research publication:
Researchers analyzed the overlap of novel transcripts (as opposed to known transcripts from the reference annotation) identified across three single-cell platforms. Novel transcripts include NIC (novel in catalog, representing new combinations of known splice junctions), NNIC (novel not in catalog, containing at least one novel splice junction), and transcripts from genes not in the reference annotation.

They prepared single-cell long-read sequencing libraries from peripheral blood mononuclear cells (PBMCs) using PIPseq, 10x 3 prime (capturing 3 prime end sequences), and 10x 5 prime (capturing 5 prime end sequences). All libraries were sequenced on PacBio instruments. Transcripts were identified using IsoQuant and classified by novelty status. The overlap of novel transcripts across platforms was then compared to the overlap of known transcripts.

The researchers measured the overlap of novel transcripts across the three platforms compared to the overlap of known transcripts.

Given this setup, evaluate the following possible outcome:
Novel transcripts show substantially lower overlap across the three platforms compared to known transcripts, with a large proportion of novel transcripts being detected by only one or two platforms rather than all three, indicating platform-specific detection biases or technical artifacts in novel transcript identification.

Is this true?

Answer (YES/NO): YES